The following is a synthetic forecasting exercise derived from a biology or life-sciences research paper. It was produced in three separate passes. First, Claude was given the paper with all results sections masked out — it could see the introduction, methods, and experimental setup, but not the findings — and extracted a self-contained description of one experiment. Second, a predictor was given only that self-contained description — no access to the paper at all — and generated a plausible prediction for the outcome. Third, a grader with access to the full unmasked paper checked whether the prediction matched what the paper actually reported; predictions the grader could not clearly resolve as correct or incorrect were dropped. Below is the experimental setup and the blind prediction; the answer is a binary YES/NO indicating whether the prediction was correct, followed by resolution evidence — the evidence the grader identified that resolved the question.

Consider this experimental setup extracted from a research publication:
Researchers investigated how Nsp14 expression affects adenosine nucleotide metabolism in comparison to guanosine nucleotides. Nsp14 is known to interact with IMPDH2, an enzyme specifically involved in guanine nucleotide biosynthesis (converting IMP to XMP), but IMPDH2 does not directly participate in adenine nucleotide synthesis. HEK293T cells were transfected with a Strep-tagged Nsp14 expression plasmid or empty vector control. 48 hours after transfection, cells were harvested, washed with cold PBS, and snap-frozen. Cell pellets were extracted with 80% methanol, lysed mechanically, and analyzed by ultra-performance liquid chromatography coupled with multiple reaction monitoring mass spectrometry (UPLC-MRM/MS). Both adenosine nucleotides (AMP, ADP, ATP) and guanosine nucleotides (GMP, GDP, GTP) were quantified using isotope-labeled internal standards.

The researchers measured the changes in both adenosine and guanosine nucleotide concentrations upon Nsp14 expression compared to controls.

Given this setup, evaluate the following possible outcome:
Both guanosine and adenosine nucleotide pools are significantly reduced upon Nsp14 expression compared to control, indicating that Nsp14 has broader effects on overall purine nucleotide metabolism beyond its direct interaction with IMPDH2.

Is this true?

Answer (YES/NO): NO